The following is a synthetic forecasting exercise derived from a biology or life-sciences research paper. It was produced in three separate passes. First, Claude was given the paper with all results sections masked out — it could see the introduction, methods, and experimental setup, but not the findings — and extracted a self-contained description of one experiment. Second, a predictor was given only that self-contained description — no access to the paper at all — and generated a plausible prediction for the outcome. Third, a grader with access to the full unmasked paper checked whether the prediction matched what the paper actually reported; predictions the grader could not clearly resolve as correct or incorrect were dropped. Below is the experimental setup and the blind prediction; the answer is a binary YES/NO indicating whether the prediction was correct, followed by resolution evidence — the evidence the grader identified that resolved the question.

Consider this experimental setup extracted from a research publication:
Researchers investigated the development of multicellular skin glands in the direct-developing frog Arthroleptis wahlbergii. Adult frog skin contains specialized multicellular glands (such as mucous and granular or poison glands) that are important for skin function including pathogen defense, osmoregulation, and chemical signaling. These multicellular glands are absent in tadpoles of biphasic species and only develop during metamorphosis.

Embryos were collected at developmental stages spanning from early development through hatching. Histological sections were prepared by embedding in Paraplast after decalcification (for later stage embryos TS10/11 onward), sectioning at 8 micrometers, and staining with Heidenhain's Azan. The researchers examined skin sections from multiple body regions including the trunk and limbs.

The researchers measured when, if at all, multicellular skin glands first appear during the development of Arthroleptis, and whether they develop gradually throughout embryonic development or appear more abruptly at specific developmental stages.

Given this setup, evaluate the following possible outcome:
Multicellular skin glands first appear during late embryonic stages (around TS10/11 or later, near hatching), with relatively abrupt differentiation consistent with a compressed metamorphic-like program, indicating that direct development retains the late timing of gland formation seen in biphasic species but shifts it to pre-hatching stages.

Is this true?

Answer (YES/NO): YES